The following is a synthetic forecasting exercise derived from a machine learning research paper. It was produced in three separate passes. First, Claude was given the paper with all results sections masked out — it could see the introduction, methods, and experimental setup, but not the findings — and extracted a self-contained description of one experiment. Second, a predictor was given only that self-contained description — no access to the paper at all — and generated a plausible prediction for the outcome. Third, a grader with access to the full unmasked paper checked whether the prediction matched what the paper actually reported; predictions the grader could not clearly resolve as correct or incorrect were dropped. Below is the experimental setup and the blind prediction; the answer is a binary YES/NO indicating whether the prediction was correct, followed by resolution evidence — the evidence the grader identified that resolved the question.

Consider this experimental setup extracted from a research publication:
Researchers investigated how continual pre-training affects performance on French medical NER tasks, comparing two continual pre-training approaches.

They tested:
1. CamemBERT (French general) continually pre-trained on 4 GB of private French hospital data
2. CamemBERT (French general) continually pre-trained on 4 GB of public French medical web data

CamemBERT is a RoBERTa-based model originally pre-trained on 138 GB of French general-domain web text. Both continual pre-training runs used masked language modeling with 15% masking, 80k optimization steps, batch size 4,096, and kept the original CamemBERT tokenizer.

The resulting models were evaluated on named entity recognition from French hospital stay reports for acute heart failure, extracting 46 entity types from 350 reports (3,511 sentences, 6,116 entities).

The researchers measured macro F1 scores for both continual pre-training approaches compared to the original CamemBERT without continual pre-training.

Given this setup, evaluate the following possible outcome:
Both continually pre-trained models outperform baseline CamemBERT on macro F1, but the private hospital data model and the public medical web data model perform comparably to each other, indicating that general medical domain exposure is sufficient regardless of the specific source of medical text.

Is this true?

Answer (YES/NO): NO